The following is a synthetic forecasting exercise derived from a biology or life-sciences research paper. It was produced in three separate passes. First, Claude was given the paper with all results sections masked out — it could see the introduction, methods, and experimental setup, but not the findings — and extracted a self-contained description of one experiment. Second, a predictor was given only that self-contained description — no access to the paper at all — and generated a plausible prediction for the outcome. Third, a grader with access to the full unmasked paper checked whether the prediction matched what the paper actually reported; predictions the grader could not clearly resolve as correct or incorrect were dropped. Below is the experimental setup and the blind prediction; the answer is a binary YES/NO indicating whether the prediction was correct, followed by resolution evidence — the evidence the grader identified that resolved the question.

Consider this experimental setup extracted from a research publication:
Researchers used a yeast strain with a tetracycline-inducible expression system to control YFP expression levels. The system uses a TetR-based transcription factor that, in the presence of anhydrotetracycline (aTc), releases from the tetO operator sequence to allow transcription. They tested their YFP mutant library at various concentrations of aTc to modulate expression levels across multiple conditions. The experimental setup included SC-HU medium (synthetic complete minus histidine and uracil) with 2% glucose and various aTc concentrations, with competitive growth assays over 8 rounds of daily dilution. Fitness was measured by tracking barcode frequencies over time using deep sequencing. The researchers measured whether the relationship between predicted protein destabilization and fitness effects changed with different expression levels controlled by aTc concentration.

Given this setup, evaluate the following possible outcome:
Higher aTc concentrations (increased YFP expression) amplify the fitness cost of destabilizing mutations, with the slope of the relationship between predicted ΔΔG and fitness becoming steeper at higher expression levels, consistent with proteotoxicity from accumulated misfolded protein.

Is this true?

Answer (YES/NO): NO